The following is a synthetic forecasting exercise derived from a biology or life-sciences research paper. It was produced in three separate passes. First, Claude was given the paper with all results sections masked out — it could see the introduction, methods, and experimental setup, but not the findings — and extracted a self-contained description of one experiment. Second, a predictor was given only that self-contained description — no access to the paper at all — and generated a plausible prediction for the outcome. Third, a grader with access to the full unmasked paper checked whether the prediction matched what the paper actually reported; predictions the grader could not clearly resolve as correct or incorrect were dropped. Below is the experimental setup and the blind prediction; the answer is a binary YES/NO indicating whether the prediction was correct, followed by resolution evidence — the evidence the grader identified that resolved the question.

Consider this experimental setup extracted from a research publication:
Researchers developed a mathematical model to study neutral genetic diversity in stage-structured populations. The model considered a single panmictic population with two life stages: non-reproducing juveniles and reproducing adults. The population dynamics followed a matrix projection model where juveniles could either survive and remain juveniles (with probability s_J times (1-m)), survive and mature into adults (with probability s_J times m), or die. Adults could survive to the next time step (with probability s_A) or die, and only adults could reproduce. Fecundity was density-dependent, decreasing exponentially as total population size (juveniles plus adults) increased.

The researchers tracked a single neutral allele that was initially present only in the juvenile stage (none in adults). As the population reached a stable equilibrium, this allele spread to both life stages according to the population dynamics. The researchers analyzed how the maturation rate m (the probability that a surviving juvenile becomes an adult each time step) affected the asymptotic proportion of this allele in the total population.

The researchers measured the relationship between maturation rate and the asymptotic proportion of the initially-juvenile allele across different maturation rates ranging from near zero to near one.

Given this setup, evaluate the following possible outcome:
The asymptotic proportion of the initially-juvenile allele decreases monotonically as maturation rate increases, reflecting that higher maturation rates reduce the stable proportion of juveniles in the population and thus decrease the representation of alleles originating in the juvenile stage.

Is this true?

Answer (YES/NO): YES